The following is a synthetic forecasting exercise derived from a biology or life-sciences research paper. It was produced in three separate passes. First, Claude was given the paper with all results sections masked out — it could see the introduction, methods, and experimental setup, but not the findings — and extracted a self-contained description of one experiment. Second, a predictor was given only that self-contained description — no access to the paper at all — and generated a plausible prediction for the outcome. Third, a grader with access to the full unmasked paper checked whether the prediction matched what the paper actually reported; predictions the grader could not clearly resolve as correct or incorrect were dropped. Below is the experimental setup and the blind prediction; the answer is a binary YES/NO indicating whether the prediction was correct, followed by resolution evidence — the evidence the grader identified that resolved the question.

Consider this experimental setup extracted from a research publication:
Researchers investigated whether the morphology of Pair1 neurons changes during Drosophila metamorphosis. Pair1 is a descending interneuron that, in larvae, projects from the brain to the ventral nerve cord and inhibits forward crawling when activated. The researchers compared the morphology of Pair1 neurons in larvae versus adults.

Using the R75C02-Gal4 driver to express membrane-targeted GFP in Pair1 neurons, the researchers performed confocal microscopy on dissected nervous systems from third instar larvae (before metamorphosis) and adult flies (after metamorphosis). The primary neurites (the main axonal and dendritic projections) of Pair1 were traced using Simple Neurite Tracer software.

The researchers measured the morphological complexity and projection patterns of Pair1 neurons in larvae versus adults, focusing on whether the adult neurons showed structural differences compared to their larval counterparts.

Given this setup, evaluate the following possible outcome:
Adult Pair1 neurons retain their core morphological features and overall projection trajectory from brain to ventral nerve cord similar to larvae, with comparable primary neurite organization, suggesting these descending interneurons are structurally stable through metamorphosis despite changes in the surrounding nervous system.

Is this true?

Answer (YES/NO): NO